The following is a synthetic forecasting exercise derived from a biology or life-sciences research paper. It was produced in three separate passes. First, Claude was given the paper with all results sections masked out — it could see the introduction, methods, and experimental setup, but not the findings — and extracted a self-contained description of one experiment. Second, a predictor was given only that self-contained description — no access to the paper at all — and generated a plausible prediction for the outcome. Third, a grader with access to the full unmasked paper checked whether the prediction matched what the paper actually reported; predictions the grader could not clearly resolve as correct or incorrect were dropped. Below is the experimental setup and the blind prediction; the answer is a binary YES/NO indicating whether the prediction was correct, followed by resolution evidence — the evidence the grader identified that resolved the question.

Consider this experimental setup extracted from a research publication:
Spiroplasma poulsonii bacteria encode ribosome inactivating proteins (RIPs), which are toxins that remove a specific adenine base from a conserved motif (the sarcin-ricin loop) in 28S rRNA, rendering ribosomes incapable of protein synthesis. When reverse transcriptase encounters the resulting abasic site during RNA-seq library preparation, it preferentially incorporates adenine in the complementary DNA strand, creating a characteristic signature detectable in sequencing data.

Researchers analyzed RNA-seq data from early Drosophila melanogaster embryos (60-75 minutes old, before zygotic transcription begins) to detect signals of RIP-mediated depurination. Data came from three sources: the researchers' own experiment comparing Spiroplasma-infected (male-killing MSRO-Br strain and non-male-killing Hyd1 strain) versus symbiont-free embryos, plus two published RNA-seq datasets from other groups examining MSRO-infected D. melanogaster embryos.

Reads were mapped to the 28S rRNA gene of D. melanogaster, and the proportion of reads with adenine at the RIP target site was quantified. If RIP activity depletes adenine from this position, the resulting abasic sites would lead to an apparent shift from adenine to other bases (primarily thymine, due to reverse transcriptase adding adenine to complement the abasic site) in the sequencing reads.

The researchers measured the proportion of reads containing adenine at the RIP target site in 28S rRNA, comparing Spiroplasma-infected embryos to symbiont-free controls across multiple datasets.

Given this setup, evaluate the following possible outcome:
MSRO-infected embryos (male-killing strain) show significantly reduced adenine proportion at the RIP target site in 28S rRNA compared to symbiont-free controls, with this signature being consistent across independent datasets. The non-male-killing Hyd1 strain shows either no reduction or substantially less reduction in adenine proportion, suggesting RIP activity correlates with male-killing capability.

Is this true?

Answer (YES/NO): YES